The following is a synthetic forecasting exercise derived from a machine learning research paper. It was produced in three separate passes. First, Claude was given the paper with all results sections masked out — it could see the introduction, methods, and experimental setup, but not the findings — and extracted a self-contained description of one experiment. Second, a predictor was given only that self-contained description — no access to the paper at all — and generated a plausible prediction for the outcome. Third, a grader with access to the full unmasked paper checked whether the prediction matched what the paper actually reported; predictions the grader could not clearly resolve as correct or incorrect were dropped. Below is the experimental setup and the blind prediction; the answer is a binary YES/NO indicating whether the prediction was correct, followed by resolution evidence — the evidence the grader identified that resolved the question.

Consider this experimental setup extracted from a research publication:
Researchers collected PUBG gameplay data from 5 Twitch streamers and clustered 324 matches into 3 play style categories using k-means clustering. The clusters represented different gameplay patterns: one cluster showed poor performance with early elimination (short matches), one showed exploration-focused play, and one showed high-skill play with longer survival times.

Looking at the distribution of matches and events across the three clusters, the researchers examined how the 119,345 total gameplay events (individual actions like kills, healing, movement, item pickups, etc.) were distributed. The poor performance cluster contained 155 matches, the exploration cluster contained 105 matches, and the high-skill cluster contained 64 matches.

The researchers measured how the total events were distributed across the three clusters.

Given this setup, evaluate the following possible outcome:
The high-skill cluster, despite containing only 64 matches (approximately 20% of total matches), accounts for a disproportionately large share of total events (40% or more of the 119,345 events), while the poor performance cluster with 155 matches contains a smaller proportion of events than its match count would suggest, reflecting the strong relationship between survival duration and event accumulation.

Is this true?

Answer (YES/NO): YES